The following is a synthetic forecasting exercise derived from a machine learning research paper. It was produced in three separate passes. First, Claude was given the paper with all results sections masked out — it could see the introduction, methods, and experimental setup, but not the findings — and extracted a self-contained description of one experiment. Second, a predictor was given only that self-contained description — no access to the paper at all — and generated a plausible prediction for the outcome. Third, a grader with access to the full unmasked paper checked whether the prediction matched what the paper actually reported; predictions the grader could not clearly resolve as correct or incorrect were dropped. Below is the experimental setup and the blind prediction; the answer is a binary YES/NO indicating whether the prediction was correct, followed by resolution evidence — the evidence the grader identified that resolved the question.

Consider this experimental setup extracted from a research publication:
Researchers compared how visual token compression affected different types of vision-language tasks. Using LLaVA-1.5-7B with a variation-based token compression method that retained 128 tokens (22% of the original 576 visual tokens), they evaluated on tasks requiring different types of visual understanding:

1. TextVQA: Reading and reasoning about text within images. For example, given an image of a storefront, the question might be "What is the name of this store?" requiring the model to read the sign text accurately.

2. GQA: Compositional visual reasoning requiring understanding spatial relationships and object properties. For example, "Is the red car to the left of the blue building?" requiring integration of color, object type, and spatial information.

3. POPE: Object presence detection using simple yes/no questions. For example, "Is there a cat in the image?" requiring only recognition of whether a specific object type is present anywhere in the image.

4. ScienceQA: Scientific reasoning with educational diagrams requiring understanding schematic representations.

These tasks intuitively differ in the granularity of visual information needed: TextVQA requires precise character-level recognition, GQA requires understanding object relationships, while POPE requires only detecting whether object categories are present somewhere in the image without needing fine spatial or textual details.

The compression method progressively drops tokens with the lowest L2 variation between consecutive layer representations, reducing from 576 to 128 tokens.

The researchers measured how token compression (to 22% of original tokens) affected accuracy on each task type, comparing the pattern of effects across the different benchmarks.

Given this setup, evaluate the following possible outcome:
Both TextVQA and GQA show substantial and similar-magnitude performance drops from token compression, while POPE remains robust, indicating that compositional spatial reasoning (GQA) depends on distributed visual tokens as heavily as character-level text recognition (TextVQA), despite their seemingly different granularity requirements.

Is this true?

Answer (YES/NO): NO